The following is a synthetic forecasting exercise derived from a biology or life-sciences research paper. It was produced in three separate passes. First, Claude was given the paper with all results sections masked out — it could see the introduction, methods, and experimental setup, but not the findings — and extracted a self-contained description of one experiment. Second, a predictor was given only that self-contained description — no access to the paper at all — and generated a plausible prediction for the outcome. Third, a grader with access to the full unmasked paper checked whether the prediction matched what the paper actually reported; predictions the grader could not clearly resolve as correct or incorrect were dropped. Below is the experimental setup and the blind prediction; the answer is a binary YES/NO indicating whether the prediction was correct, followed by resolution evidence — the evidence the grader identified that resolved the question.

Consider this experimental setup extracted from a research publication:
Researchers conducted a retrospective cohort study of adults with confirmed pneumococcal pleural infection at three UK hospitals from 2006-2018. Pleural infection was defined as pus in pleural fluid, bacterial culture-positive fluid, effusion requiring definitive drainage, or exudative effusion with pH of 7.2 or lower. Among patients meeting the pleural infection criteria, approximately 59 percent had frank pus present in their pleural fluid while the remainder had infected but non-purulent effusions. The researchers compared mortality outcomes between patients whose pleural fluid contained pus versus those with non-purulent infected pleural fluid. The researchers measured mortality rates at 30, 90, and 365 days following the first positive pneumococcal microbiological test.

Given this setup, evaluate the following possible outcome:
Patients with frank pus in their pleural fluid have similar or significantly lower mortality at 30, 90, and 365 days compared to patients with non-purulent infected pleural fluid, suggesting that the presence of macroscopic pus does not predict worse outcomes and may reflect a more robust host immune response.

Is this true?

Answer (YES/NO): YES